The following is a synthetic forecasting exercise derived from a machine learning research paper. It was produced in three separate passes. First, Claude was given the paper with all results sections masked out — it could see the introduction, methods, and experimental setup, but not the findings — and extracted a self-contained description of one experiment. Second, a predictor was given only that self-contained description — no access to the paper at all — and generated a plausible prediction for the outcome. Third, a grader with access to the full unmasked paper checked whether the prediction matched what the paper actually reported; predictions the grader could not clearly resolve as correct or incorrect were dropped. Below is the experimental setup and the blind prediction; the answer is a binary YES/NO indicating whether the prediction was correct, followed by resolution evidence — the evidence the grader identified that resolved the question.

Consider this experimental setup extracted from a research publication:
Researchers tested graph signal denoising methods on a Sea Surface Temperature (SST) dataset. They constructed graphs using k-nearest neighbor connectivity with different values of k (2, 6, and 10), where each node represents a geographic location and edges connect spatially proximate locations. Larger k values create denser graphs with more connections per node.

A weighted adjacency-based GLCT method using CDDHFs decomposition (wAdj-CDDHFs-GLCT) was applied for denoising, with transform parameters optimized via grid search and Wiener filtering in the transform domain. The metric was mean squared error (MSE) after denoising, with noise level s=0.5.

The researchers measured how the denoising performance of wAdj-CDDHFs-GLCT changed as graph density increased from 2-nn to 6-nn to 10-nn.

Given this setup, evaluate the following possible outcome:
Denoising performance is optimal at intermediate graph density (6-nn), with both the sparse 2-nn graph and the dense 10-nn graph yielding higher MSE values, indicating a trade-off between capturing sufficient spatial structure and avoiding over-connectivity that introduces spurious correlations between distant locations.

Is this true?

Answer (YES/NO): YES